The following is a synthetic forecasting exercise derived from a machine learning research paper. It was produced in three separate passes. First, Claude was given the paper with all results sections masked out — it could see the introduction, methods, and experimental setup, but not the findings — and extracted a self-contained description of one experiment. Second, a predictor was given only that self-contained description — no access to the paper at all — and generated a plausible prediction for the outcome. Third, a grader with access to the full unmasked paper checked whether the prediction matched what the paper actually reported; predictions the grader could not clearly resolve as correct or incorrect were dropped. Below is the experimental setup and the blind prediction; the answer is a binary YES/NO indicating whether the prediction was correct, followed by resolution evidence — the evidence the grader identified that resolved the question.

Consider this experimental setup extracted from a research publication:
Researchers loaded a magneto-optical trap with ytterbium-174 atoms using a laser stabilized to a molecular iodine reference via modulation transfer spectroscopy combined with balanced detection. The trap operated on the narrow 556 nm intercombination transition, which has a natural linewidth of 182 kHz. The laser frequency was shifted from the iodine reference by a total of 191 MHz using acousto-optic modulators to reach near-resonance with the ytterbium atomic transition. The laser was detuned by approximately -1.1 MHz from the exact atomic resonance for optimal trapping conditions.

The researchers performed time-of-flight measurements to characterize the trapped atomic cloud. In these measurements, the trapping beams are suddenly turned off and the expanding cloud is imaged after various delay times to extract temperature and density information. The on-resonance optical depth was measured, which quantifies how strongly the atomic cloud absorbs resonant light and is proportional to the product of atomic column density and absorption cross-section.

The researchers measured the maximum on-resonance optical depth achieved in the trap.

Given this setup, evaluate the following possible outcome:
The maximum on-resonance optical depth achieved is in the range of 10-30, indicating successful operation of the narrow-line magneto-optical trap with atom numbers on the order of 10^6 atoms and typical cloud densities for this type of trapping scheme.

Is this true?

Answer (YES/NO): NO